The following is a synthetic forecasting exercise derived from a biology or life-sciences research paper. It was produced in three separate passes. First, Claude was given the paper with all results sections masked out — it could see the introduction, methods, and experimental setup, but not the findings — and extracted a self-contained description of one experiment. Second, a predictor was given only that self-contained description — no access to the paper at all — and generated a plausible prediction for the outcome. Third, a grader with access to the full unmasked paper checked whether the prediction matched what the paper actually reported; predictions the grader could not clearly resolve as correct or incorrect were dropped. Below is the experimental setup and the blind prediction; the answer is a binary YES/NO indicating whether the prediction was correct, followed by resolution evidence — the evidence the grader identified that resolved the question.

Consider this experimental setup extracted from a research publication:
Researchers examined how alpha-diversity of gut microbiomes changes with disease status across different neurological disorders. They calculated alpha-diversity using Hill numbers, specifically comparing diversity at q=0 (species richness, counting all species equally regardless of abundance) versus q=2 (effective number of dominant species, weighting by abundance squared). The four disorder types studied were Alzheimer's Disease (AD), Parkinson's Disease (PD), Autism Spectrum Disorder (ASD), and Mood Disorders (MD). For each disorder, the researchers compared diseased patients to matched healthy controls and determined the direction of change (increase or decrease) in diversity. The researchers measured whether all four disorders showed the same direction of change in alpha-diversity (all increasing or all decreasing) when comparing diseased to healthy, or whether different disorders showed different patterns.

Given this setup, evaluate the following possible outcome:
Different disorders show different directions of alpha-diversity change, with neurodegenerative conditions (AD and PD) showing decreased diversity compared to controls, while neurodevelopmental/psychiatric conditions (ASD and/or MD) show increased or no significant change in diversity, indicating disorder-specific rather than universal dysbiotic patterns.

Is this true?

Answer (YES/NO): NO